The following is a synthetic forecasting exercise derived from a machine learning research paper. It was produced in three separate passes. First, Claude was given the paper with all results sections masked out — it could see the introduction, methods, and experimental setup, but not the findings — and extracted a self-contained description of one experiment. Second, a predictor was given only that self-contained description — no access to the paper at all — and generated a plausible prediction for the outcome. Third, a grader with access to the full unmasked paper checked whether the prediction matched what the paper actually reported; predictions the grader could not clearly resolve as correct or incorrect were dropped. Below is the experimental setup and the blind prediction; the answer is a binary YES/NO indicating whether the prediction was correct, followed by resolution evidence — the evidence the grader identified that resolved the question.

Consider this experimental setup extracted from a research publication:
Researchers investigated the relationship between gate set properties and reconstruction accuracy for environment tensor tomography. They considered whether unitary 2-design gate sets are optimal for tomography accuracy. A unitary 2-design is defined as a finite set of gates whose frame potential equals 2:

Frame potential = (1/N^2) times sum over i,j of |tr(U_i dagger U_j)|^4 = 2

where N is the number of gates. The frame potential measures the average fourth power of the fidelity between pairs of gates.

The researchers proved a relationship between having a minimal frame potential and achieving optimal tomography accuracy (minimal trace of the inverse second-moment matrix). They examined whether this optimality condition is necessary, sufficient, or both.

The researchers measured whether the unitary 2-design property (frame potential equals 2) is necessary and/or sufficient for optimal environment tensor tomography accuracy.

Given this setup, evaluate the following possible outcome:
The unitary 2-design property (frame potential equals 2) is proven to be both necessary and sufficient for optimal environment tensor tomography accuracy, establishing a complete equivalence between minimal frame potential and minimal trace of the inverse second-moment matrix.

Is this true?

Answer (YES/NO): YES